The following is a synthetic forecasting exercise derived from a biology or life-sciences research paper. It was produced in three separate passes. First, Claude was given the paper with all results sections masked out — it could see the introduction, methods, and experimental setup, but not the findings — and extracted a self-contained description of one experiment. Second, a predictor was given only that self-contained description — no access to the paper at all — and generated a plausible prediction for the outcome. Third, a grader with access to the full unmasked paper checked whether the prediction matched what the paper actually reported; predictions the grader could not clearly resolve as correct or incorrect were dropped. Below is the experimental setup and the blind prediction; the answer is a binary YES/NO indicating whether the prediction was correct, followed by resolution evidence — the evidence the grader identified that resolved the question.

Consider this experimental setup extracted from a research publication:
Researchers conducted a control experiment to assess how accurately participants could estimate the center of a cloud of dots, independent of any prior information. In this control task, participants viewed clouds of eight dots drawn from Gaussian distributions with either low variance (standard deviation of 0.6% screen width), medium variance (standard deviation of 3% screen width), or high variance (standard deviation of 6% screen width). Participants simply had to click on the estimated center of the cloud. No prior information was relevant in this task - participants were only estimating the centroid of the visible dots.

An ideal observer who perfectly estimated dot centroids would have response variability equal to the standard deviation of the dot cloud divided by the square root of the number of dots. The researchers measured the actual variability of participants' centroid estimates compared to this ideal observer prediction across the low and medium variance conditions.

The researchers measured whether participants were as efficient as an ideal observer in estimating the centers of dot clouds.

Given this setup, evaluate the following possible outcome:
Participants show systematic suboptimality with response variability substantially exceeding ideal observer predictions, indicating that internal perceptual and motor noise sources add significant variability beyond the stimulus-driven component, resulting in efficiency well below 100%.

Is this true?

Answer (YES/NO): YES